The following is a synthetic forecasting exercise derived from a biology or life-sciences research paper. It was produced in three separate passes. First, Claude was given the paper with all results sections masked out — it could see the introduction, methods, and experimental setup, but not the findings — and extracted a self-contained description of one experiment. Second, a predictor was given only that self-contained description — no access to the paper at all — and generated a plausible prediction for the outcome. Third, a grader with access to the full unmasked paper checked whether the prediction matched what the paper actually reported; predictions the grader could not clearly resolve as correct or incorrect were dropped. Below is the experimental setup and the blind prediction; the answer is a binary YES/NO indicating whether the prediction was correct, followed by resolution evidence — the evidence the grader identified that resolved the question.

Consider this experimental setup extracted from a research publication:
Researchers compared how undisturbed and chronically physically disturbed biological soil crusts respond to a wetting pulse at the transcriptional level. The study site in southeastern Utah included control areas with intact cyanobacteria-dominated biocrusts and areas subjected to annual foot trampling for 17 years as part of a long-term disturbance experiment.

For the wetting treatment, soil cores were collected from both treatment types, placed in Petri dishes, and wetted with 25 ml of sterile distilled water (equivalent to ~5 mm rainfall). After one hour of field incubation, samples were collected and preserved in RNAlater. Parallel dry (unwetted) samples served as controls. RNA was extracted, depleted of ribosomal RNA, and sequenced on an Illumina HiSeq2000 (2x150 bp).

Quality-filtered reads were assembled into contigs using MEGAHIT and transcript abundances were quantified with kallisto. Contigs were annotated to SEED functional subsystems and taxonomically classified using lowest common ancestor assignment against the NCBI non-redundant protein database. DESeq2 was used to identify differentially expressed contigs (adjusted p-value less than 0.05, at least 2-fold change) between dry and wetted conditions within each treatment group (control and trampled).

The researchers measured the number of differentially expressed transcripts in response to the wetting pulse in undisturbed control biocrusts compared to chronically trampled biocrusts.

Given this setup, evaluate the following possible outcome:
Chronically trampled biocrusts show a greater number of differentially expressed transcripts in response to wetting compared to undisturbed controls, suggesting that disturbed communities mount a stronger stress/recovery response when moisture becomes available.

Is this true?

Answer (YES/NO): NO